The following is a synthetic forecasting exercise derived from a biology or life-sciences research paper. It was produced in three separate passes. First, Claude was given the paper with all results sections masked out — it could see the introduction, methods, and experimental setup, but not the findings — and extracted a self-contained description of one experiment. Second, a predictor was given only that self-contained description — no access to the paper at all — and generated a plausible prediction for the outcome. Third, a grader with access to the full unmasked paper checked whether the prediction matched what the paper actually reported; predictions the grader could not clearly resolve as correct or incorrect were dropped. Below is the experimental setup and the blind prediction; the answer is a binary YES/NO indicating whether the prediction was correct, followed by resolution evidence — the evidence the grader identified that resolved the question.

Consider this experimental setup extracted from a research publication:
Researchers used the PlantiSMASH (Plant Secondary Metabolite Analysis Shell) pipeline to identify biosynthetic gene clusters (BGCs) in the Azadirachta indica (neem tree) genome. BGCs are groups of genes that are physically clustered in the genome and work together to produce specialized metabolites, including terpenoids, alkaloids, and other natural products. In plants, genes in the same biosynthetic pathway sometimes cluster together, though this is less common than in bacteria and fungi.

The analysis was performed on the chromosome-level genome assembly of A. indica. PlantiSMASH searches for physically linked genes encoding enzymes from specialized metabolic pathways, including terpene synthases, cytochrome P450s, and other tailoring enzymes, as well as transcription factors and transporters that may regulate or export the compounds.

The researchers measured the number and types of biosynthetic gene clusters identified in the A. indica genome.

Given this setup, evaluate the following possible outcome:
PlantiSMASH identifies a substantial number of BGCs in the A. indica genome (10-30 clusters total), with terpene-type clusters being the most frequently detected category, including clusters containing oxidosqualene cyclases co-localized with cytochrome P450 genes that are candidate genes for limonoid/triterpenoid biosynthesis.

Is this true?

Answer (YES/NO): NO